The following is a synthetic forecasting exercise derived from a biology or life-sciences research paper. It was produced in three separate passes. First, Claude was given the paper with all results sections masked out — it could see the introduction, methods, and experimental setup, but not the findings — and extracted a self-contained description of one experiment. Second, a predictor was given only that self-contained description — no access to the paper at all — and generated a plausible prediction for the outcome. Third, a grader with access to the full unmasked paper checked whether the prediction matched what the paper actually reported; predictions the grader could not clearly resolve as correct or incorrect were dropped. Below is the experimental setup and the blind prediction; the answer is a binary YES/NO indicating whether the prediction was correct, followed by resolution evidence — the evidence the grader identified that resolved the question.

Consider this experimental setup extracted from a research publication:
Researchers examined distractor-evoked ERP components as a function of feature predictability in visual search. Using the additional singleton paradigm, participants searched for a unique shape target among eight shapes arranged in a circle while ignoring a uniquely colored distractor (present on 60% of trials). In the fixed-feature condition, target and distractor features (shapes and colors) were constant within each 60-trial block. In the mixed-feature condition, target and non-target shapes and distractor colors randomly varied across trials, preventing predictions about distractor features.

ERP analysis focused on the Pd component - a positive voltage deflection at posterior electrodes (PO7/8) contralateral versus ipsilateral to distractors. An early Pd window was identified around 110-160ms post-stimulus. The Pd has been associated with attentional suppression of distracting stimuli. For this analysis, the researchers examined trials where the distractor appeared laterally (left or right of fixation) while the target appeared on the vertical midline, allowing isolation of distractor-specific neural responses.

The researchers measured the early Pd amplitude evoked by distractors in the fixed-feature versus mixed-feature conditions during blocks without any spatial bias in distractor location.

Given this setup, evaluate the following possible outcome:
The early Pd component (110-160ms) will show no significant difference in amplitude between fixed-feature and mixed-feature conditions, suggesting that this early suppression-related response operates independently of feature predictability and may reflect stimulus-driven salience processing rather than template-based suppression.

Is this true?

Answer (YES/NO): NO